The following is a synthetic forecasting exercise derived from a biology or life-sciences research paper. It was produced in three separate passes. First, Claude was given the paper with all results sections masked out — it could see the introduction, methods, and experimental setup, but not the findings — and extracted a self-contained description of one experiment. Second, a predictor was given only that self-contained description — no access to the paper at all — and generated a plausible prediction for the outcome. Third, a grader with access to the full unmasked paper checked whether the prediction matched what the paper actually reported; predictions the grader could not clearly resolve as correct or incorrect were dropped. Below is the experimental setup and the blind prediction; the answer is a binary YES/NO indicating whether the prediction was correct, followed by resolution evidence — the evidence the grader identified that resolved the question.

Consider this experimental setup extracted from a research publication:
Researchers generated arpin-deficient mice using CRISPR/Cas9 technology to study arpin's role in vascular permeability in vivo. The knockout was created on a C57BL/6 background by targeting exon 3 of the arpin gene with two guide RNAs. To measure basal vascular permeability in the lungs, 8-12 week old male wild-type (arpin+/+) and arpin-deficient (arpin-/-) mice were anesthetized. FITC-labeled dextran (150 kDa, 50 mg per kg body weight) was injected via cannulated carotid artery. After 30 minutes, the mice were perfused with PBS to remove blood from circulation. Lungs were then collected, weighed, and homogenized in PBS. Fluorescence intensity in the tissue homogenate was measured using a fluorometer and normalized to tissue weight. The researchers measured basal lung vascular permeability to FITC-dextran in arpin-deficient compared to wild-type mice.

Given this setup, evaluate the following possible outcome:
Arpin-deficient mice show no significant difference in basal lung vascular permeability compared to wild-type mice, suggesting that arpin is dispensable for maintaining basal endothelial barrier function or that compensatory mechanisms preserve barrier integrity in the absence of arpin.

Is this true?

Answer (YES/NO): NO